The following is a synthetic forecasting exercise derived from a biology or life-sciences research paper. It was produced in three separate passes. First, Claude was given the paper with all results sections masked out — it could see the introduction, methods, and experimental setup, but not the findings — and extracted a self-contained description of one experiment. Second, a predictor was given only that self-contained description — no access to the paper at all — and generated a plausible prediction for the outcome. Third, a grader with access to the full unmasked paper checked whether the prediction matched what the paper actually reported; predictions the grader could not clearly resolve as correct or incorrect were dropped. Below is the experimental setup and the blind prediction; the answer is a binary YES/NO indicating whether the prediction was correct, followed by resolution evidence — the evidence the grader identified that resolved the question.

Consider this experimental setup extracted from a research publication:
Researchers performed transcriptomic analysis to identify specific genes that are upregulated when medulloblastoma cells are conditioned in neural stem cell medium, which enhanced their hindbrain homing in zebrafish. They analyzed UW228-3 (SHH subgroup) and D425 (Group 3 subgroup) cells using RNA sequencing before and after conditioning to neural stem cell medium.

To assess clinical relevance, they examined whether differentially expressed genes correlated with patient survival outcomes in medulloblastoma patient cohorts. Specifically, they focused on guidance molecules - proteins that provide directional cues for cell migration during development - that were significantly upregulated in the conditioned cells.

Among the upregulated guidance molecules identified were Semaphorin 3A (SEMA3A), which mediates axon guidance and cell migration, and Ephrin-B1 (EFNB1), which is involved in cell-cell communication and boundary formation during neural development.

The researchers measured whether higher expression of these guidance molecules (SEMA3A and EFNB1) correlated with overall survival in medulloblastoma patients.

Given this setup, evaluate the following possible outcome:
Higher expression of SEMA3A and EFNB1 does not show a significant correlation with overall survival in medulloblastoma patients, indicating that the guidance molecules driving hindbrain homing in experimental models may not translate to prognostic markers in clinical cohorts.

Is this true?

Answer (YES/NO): NO